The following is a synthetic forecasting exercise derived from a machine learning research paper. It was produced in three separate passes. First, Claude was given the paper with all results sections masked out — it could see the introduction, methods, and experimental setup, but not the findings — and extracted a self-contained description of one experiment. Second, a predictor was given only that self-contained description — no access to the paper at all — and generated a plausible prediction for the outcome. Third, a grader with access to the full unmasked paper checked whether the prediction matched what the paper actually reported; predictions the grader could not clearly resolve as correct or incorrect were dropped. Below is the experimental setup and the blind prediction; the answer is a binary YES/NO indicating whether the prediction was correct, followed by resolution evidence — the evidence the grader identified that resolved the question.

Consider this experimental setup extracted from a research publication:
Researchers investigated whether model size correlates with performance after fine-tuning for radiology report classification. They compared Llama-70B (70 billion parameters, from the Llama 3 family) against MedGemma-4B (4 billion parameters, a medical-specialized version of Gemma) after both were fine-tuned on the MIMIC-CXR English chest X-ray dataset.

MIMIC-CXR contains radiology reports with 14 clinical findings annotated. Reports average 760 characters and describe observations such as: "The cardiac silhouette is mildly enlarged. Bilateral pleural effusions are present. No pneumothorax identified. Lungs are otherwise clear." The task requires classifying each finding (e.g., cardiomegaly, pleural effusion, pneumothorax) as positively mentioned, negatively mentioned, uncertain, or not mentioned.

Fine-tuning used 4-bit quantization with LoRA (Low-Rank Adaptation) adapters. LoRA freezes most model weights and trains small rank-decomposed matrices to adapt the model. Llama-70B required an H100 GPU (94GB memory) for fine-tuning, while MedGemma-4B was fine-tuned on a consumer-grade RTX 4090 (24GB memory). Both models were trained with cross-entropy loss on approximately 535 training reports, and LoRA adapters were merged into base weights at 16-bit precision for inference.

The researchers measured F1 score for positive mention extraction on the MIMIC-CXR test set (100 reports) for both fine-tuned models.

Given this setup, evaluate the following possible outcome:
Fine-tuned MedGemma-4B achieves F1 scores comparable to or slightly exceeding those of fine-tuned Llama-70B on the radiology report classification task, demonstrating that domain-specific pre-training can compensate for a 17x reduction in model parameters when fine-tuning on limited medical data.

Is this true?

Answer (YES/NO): YES